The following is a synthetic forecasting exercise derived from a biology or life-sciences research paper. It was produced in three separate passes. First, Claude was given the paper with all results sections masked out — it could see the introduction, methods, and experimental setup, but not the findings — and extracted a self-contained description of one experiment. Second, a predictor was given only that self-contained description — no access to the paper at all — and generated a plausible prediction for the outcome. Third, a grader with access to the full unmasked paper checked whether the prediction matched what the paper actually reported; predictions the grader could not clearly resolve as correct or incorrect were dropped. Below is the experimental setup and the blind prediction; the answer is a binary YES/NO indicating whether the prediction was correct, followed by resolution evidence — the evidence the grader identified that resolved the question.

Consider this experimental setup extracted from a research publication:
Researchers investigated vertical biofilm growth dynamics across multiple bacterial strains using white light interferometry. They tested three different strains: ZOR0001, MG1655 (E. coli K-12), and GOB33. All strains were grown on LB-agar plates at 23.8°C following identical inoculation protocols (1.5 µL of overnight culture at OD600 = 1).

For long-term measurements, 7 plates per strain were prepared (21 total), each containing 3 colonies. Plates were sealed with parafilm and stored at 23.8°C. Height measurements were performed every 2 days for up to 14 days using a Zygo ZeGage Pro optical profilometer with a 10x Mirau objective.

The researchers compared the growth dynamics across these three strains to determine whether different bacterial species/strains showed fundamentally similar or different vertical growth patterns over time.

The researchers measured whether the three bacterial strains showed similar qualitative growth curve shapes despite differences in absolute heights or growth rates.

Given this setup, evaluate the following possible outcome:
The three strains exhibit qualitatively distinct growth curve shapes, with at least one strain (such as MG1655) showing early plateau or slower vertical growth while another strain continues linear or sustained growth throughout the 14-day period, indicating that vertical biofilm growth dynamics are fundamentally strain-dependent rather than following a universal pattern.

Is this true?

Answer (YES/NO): NO